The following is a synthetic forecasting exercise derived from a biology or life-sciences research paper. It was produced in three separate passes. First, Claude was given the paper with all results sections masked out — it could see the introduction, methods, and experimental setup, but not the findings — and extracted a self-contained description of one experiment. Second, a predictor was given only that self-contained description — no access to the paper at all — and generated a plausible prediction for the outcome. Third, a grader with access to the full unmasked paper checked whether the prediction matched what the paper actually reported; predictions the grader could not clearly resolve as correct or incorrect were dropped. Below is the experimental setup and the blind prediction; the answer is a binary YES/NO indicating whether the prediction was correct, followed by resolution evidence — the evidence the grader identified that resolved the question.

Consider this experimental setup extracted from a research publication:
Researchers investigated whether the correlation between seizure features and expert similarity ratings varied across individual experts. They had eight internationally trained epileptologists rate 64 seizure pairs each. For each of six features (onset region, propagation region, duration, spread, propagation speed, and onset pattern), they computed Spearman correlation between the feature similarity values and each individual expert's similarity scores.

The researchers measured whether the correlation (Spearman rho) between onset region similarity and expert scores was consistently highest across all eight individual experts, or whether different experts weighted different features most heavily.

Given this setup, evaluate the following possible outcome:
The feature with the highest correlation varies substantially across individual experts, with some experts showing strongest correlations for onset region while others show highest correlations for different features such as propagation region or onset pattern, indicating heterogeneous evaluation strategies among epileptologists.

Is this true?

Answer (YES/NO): NO